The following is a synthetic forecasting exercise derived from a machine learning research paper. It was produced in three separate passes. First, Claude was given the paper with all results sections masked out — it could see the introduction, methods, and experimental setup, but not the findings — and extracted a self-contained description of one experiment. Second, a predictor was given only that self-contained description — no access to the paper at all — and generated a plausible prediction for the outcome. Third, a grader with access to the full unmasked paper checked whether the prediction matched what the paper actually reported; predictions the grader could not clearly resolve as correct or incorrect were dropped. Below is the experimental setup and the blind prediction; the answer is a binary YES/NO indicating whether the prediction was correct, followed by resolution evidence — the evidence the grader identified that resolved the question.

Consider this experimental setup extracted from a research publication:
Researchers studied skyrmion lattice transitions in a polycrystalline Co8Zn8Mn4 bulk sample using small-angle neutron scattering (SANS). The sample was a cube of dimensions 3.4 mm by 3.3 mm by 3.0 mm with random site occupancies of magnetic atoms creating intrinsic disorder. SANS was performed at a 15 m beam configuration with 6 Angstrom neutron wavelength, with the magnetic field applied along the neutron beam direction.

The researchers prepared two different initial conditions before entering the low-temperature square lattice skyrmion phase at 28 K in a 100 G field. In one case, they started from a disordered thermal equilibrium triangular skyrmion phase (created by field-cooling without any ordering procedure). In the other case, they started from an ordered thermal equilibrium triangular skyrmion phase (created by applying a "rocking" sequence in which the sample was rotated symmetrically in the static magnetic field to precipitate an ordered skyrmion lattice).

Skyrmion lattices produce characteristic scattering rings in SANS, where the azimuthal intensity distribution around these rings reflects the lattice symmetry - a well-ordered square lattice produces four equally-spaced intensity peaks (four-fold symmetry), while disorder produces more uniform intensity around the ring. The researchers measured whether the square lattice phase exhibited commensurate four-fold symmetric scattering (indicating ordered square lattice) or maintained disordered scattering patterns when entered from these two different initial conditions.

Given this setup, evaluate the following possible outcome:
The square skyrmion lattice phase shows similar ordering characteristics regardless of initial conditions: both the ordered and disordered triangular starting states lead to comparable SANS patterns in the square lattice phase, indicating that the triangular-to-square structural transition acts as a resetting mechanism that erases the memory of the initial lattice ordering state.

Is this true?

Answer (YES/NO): NO